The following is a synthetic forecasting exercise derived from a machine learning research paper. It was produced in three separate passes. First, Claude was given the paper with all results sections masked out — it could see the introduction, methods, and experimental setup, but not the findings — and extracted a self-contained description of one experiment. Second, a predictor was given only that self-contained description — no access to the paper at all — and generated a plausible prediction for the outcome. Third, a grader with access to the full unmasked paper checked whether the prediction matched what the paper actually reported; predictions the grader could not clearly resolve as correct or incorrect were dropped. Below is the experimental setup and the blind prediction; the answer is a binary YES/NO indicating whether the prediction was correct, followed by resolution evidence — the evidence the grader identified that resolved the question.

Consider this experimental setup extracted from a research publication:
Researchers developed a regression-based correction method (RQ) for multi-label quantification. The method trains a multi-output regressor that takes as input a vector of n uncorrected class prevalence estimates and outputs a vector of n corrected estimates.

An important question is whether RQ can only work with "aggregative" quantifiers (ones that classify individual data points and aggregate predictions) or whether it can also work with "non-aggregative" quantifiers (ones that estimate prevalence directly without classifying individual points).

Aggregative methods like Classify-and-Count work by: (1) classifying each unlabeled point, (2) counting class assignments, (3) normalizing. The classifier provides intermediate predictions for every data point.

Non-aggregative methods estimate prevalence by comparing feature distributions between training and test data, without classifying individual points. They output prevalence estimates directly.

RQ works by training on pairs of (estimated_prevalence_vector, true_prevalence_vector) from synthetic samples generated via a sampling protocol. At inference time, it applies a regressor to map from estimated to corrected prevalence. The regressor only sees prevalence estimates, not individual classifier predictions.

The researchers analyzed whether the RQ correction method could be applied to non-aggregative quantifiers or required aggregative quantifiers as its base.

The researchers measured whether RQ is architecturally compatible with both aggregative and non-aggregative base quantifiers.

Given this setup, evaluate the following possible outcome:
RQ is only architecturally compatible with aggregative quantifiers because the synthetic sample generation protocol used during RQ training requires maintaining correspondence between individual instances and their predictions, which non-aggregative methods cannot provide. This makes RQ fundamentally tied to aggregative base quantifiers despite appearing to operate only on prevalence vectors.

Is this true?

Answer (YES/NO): NO